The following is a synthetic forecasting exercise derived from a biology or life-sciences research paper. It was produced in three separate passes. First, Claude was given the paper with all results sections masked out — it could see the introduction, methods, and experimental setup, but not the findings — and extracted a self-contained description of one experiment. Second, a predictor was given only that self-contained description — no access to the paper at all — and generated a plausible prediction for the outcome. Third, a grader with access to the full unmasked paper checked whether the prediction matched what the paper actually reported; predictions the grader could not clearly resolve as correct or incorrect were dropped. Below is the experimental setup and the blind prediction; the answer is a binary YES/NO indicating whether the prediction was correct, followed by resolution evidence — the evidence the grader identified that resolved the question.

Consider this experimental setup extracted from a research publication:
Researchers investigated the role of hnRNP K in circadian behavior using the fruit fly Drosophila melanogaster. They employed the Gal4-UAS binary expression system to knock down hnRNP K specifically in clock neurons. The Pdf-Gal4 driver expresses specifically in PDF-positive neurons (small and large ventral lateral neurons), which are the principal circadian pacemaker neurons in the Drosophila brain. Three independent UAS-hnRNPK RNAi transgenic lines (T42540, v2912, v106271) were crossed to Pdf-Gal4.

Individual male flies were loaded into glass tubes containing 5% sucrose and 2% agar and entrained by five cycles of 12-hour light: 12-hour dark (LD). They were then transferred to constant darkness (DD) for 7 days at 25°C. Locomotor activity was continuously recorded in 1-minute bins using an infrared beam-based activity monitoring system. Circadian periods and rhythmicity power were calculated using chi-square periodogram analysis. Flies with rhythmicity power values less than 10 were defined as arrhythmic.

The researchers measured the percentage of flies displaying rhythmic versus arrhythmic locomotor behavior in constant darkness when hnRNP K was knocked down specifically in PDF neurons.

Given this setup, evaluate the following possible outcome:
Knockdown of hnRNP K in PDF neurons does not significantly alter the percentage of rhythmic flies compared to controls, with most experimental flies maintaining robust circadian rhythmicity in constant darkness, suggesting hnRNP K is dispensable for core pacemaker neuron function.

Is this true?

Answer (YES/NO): YES